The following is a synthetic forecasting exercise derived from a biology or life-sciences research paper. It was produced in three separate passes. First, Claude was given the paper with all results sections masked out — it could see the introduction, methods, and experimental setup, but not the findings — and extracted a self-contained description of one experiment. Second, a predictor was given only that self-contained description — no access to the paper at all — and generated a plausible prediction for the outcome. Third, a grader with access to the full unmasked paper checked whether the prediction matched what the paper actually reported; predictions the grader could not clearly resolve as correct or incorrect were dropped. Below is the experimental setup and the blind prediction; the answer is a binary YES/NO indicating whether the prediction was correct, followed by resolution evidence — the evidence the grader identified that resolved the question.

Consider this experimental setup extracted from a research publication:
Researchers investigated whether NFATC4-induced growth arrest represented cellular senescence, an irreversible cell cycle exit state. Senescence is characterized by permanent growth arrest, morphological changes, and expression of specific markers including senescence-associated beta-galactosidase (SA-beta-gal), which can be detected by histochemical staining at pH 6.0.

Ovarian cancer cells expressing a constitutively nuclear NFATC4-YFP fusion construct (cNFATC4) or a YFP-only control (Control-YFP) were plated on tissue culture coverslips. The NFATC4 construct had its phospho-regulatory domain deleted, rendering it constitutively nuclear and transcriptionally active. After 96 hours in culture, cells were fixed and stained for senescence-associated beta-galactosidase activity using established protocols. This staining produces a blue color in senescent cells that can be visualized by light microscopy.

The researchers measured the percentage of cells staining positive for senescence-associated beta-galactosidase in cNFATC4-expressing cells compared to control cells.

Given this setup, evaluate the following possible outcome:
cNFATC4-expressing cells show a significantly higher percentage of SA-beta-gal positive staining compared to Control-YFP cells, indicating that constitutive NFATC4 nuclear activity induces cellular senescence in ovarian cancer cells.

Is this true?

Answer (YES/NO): NO